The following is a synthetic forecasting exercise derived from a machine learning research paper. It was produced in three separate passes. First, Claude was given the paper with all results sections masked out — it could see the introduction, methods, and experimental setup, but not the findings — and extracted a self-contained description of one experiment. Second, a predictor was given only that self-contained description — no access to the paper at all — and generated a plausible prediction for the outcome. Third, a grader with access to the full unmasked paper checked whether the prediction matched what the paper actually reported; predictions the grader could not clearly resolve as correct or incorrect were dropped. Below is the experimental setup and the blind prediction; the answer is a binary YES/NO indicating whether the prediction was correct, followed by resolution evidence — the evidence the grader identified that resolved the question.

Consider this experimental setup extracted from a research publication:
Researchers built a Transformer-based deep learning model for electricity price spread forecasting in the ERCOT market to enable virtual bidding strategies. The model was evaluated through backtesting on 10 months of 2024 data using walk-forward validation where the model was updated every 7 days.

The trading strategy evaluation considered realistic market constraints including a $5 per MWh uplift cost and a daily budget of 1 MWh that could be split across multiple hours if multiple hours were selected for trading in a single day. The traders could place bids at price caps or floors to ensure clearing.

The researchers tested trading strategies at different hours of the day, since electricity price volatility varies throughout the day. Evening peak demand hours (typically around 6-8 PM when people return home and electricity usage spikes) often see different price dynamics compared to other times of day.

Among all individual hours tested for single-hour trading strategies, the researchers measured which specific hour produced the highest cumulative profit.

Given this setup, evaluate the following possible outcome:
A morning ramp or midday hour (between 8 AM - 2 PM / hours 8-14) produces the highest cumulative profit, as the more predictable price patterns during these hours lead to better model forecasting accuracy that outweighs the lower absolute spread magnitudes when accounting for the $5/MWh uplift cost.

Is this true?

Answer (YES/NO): NO